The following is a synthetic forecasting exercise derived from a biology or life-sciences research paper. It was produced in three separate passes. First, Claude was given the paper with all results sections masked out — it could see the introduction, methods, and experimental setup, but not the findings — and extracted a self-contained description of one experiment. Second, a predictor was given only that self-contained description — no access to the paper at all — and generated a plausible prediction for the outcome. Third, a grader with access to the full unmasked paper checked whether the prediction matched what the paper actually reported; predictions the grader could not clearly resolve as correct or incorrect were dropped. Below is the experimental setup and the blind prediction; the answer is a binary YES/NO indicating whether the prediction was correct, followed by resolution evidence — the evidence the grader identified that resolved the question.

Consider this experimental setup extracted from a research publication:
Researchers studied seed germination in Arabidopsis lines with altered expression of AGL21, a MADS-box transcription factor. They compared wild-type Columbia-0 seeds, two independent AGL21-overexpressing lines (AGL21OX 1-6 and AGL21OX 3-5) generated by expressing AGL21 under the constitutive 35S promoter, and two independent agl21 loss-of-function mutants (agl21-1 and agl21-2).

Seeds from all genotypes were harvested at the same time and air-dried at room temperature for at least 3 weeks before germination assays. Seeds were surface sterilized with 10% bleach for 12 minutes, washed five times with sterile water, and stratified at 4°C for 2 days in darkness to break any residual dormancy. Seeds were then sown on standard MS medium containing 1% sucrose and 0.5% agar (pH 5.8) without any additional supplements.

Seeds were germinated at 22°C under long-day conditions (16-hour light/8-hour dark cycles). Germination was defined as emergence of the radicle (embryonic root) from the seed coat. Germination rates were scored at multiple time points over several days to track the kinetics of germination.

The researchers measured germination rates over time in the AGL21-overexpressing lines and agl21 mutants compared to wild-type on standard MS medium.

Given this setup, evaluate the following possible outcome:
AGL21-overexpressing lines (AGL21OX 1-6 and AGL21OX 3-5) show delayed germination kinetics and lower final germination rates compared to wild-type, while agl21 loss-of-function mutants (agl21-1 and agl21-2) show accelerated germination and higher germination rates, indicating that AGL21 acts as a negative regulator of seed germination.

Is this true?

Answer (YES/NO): NO